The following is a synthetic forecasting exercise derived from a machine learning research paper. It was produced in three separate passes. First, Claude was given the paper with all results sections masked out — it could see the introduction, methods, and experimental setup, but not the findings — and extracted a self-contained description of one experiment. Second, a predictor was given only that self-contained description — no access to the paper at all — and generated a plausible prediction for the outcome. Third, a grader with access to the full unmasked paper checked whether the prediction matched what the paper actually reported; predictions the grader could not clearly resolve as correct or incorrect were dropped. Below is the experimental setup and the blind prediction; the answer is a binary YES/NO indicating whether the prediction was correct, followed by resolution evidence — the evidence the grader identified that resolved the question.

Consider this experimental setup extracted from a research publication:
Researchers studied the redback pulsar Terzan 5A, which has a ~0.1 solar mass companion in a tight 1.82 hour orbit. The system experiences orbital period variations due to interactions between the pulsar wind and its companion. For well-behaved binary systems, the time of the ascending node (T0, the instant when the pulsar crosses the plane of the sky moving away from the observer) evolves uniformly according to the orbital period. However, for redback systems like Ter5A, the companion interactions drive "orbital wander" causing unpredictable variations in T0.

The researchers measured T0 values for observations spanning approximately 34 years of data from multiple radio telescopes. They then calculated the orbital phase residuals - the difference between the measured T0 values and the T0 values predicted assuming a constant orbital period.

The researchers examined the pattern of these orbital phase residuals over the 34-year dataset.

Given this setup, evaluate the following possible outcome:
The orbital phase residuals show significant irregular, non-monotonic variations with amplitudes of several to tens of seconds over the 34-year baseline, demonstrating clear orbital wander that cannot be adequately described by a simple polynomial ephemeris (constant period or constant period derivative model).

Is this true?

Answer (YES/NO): YES